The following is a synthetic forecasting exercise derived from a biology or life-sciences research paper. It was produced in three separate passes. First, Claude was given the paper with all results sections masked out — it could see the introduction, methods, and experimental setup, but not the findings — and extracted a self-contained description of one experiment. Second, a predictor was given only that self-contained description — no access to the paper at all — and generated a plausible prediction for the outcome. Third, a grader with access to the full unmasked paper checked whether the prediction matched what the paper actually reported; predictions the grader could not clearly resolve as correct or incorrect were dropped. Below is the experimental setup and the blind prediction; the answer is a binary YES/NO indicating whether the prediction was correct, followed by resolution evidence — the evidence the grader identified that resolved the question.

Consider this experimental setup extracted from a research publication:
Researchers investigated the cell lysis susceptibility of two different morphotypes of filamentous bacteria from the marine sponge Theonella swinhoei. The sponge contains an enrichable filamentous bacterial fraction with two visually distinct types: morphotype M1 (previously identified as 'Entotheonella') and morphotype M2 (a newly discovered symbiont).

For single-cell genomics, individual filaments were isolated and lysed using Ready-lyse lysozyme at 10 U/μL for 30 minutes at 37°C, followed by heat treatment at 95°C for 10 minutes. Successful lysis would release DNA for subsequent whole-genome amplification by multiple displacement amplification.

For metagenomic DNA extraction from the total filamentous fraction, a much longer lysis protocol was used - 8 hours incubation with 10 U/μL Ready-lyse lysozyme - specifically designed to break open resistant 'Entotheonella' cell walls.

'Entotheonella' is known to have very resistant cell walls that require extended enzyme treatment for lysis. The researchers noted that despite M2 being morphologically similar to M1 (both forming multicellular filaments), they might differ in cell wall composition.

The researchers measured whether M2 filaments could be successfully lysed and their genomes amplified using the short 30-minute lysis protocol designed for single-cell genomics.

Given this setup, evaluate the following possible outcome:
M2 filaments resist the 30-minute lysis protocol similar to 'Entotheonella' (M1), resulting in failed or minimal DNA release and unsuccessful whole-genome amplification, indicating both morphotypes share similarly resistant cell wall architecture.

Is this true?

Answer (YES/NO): NO